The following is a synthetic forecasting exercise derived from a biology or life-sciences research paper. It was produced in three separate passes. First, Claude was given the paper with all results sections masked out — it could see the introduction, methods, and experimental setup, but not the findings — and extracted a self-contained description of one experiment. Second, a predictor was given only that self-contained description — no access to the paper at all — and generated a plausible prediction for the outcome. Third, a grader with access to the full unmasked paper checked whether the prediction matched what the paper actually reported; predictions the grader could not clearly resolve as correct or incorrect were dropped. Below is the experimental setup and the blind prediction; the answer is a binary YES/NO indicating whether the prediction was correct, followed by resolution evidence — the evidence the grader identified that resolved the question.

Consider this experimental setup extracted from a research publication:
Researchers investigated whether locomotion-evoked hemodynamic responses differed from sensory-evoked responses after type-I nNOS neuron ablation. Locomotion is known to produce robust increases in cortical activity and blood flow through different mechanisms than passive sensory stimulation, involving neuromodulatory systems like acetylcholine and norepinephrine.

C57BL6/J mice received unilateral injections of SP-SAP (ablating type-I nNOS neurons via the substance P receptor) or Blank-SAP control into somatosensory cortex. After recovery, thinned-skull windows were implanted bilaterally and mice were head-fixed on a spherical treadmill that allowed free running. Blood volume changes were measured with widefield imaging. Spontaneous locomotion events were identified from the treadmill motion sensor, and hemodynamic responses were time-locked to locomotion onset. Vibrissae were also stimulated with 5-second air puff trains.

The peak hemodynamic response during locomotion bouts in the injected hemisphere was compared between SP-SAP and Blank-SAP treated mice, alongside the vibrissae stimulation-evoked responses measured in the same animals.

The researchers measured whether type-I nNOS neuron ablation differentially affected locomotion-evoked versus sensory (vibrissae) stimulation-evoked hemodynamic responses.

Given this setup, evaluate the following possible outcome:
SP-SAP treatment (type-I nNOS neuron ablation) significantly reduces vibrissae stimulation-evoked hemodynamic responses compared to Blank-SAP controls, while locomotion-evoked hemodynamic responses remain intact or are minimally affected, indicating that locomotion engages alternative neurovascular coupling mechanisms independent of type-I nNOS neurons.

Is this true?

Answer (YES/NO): NO